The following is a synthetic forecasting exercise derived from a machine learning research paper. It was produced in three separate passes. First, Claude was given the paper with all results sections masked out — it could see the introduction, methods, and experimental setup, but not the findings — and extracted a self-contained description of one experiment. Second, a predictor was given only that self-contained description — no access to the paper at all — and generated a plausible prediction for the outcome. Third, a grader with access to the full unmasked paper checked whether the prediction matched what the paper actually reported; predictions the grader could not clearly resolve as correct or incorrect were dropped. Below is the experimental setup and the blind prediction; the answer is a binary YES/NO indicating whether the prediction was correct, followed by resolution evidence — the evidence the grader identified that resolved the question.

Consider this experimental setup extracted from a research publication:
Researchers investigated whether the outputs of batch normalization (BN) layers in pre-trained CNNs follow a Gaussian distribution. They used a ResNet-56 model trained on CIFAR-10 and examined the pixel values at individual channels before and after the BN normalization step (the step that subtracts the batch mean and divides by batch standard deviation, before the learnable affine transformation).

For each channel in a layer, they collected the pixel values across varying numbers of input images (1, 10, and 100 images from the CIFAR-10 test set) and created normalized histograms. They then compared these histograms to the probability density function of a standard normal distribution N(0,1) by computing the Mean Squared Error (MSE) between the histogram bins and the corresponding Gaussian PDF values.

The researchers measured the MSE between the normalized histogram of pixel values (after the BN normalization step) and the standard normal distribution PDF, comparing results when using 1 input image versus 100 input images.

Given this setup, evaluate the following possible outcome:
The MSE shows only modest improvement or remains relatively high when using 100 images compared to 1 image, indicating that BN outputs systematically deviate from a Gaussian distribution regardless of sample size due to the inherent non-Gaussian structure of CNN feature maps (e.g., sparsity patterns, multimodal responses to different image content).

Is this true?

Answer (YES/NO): NO